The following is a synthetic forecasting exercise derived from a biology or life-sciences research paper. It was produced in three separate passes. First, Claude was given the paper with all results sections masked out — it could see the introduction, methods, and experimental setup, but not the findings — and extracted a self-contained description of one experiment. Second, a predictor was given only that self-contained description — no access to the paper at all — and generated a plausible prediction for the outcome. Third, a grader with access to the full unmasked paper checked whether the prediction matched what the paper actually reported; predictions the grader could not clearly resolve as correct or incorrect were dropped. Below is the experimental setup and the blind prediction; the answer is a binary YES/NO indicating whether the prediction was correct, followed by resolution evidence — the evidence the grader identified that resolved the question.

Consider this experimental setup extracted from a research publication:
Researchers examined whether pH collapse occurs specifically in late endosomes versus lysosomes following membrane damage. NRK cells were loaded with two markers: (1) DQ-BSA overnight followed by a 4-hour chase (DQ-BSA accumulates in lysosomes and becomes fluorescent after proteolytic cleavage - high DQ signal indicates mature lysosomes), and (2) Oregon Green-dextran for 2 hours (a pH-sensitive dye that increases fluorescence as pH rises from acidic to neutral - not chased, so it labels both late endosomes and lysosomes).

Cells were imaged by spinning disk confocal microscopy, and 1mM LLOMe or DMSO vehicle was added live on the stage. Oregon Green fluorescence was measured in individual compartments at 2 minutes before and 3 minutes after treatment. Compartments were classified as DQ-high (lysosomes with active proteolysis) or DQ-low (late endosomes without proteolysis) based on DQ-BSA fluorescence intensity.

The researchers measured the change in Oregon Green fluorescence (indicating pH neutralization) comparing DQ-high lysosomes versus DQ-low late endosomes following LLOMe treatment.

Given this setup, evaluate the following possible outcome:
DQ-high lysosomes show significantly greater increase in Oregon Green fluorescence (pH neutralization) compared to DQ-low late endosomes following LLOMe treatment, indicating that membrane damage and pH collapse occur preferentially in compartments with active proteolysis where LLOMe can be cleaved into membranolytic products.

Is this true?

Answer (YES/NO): NO